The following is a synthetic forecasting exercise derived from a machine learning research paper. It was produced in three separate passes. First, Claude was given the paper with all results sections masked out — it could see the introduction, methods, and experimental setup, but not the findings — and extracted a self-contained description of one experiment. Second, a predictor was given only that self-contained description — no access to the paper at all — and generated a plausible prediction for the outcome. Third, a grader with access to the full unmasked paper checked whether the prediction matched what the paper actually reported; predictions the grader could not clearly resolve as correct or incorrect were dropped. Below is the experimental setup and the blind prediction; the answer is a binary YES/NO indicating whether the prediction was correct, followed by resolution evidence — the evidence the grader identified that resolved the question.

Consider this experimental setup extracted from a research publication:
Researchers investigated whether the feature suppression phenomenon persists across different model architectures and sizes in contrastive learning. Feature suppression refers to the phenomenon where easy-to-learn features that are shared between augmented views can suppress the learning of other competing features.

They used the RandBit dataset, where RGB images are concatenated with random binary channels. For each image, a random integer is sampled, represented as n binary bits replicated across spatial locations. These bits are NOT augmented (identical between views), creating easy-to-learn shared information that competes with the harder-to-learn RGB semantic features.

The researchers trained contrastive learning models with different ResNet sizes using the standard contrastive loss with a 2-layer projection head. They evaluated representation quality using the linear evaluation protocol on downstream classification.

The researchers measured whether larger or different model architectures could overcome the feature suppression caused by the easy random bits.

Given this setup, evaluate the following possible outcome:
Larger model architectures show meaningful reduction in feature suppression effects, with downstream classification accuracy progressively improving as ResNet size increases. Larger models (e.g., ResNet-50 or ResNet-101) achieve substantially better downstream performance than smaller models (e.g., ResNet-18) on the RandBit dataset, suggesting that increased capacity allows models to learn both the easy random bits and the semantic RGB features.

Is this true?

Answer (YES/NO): NO